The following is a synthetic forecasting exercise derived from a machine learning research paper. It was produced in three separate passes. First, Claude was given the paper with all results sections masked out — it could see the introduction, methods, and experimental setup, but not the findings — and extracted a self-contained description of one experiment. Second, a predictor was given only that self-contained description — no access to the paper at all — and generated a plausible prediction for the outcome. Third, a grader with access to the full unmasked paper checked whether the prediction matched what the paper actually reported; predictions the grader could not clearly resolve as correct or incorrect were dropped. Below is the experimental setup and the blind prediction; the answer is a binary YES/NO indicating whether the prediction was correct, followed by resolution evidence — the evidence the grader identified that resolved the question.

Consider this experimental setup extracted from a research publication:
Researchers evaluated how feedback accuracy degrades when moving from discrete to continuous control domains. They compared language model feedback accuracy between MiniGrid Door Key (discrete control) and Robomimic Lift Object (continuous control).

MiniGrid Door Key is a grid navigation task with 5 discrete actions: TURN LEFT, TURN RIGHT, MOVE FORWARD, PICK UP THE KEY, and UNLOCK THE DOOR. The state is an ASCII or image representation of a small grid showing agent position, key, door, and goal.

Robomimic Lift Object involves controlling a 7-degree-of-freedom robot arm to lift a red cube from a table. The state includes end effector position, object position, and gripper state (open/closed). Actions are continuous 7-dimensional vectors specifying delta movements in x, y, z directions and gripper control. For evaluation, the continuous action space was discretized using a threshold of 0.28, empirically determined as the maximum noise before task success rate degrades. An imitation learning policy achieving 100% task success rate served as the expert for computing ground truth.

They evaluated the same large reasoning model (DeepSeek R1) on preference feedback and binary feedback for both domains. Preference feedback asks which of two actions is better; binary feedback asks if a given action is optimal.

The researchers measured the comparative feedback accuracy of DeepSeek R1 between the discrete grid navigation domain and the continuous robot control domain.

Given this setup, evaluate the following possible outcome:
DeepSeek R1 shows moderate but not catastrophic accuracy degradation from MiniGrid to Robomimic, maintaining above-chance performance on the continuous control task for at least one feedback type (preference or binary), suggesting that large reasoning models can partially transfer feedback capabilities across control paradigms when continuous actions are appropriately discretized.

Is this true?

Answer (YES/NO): NO